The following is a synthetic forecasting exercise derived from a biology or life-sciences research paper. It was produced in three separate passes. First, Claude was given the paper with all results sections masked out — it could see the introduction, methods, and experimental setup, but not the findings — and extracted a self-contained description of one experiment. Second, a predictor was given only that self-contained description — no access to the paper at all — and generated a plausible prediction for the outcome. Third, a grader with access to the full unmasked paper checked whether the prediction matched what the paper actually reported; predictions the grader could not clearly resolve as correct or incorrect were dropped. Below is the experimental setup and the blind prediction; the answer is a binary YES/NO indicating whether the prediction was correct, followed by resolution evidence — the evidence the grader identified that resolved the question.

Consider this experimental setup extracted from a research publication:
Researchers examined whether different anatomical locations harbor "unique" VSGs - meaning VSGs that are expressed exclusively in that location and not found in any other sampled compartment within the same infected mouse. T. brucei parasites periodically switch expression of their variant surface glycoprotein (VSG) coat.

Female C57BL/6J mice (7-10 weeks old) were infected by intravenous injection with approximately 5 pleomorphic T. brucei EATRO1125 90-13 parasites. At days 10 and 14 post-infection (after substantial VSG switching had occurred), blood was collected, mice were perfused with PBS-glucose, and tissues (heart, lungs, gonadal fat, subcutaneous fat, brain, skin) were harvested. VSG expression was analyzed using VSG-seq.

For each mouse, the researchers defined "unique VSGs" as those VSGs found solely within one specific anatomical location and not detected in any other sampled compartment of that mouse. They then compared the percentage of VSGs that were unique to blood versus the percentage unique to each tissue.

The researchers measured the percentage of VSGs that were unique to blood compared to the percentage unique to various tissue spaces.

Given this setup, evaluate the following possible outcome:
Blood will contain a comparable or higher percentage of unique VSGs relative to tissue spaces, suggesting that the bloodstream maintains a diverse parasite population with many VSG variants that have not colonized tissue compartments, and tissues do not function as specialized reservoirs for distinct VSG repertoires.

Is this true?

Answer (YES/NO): NO